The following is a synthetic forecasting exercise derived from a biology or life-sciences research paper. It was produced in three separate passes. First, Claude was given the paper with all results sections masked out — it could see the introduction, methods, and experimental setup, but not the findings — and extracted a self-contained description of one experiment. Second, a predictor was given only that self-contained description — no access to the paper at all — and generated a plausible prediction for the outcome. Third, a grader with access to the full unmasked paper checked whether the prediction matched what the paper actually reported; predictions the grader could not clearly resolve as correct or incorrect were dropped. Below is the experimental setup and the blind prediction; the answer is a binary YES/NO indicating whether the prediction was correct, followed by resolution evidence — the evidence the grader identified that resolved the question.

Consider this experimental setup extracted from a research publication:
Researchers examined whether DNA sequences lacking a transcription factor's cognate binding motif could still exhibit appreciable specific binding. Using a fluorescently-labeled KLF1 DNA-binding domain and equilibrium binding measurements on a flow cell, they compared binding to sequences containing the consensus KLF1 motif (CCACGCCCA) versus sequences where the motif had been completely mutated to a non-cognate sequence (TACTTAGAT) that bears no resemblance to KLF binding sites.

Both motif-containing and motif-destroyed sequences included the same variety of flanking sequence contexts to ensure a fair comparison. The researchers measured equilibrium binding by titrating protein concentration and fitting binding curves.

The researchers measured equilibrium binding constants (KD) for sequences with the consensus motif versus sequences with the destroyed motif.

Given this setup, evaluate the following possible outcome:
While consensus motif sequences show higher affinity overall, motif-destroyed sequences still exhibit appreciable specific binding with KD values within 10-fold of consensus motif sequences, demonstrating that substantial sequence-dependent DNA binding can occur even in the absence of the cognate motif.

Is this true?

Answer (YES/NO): NO